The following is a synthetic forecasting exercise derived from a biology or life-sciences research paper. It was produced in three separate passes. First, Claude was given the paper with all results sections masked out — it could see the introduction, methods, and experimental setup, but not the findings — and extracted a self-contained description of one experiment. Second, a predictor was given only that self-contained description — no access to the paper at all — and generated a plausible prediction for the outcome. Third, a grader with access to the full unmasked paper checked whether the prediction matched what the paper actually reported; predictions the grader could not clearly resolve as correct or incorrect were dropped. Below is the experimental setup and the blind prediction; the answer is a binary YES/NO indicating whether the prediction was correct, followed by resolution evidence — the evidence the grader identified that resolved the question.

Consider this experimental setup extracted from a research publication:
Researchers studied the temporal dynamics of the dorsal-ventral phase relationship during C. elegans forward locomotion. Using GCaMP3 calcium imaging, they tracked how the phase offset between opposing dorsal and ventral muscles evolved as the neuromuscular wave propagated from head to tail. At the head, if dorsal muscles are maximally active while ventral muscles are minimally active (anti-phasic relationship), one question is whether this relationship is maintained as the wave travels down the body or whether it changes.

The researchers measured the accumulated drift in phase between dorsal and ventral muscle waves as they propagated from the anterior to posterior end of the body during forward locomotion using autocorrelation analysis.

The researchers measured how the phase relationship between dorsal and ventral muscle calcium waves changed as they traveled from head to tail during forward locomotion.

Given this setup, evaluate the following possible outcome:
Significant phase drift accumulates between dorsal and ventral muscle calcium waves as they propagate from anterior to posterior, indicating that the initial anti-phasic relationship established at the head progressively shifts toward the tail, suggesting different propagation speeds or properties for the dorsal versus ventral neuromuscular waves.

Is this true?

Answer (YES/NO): YES